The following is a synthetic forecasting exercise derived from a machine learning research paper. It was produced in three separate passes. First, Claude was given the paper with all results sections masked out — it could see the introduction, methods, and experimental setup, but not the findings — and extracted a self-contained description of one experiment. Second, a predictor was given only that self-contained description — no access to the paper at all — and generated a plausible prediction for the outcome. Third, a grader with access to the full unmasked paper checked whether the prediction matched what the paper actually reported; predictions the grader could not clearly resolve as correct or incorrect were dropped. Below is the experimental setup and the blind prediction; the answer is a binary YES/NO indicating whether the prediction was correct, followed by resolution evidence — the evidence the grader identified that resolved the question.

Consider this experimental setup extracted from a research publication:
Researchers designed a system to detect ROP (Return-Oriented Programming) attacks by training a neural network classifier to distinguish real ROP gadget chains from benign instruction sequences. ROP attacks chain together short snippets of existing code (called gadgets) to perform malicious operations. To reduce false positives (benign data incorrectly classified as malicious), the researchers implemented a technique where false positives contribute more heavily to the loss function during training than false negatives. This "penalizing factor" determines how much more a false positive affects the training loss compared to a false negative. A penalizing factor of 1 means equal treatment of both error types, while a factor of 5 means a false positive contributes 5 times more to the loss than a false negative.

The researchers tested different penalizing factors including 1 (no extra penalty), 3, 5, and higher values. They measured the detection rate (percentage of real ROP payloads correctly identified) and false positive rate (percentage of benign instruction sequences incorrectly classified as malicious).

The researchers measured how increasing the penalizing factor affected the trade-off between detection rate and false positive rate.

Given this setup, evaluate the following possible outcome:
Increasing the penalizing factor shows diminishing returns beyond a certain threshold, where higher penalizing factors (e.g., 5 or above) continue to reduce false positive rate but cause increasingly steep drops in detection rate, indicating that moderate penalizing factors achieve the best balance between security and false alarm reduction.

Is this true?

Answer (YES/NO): YES